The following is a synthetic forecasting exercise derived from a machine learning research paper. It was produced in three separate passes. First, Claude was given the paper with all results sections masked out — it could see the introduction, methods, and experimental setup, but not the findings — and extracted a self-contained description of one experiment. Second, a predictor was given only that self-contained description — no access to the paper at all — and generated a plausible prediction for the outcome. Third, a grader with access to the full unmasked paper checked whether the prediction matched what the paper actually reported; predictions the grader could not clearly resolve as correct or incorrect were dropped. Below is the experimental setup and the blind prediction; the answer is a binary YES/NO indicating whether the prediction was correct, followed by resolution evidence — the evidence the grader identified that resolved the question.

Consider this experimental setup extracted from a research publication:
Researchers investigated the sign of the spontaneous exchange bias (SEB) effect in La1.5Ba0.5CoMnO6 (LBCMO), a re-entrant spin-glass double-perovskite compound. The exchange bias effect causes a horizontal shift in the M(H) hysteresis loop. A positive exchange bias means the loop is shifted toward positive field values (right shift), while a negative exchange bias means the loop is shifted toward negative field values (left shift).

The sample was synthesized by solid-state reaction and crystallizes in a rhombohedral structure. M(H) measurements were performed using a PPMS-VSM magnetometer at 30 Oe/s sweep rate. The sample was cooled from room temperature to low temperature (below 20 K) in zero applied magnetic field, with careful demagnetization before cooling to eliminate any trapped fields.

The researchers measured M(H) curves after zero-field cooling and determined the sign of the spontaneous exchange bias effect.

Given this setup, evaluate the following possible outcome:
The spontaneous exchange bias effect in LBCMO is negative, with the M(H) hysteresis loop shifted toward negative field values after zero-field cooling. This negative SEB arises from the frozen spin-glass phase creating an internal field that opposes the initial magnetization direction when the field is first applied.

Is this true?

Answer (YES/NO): YES